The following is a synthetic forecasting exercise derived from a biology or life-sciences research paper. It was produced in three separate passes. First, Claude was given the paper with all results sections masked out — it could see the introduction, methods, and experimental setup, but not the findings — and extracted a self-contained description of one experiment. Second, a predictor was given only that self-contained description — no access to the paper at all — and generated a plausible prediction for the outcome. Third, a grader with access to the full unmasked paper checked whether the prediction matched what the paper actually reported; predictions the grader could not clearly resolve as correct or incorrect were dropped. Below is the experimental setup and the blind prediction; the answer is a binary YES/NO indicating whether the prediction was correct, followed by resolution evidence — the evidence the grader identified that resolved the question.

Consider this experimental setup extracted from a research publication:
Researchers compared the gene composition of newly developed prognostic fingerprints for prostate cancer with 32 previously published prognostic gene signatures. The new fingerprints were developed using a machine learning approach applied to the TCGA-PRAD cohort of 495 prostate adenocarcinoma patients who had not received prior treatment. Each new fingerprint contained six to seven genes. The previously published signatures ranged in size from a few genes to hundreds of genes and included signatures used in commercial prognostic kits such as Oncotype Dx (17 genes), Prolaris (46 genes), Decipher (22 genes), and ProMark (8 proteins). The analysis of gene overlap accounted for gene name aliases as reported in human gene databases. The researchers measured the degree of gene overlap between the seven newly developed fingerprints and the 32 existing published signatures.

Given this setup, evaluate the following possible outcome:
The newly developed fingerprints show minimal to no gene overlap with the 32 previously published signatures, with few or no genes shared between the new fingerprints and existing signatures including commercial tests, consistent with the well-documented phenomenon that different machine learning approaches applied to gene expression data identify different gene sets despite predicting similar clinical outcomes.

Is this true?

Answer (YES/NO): YES